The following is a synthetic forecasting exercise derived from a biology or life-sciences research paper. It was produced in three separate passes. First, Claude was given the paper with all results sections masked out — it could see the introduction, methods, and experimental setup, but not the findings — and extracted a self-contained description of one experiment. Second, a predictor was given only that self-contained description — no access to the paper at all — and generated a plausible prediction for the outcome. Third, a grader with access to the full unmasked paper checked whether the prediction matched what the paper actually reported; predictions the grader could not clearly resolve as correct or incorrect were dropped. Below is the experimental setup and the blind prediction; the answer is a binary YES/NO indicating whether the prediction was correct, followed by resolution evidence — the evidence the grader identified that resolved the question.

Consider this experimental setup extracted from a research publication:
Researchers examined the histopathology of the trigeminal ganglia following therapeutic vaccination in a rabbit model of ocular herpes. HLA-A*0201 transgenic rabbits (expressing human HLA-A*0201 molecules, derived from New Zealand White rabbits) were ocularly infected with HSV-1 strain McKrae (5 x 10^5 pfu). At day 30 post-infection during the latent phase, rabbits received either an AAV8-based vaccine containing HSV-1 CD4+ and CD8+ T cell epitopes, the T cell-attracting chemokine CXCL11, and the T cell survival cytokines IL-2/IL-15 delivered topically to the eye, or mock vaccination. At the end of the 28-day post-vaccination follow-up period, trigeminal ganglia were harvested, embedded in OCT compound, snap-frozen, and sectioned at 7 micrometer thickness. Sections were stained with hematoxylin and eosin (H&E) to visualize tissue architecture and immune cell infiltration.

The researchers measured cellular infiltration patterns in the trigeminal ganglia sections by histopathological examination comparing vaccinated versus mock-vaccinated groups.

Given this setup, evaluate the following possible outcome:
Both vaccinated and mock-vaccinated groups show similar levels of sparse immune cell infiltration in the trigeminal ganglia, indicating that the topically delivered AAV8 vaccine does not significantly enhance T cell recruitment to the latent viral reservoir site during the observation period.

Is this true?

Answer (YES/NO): NO